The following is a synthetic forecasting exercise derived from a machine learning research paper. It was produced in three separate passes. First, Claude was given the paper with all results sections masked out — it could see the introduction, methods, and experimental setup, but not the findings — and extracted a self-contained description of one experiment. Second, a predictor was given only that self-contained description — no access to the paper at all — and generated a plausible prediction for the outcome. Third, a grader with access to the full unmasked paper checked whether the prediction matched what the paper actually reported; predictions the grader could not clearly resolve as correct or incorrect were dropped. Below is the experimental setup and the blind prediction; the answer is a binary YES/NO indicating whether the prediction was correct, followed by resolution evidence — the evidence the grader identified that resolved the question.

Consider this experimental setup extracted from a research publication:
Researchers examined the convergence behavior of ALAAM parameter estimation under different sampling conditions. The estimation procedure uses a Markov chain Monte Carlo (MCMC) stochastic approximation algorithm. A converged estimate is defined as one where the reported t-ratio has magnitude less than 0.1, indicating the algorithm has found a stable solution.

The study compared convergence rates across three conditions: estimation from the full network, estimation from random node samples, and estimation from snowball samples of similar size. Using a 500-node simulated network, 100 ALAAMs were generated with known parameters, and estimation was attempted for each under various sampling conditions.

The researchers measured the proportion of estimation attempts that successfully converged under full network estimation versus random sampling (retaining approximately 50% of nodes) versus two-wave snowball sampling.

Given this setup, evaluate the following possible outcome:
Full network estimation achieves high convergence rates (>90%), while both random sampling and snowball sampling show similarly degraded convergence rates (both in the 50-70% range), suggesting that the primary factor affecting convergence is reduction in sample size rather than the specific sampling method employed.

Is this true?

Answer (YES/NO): NO